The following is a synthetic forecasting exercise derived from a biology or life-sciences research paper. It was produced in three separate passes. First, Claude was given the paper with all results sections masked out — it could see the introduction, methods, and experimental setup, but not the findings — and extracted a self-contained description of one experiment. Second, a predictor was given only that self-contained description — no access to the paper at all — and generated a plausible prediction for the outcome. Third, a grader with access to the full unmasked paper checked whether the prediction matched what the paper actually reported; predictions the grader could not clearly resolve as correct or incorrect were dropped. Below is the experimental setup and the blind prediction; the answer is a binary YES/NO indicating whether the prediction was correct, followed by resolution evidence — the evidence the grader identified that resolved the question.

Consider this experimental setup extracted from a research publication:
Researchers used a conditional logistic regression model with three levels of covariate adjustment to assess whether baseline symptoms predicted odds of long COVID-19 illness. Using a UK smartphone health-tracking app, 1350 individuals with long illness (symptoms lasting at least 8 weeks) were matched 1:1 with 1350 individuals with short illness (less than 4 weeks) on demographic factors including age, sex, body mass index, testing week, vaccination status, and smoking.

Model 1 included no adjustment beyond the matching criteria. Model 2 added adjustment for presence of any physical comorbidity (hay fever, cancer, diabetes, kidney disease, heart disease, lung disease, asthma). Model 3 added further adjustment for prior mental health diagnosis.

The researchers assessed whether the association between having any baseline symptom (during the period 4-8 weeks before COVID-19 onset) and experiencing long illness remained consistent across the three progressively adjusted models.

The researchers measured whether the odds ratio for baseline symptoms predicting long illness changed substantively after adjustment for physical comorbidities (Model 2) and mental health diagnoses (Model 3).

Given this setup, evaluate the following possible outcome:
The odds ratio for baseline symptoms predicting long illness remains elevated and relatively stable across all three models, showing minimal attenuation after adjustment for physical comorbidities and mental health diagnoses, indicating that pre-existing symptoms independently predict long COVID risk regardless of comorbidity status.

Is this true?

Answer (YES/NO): YES